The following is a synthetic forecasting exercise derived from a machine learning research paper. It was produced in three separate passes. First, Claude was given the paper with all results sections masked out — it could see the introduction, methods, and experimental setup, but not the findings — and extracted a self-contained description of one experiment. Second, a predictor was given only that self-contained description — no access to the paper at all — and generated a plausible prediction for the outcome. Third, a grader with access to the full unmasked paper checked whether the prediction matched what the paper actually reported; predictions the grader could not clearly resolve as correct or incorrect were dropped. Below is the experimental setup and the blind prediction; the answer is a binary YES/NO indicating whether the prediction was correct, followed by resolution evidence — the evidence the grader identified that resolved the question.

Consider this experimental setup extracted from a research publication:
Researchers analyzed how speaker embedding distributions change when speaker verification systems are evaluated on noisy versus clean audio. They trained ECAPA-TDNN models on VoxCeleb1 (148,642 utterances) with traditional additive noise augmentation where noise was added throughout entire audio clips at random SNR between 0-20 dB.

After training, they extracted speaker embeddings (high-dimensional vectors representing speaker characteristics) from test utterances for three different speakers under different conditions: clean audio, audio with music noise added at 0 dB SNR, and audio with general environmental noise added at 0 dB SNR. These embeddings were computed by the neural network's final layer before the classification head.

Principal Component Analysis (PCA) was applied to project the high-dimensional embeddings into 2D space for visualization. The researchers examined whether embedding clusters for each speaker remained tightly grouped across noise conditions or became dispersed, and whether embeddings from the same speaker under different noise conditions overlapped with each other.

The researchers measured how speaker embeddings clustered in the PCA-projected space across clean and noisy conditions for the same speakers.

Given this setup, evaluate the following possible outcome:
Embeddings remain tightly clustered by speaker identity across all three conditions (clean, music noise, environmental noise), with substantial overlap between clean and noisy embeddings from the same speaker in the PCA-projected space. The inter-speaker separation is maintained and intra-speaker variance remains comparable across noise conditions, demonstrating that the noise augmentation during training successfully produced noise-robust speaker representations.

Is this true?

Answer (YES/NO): NO